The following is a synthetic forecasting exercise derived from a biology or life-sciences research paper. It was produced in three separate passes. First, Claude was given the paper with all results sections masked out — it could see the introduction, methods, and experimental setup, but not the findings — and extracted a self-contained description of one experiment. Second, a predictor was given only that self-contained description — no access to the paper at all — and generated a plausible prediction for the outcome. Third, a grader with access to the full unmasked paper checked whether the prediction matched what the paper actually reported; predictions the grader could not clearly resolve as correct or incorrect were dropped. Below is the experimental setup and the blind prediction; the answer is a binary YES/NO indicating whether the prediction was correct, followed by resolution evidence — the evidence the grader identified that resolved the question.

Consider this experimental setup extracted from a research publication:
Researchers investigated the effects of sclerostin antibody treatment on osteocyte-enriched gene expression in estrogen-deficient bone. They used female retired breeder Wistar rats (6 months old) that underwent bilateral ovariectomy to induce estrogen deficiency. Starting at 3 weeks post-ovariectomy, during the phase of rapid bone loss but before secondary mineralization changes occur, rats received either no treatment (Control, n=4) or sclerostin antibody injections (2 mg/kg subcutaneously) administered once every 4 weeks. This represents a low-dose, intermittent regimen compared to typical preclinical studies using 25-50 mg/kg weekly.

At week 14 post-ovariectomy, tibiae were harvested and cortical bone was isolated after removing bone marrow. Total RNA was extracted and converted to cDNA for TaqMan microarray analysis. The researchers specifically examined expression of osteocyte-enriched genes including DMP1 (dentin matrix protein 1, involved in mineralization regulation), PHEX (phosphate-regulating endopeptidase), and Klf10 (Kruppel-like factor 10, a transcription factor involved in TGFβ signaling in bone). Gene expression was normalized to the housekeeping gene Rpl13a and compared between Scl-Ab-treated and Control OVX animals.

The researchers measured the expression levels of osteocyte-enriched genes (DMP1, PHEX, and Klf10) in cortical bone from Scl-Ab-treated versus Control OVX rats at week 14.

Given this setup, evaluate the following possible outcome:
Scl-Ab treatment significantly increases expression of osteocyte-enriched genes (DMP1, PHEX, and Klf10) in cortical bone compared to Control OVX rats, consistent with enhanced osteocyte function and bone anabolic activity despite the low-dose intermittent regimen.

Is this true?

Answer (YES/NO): NO